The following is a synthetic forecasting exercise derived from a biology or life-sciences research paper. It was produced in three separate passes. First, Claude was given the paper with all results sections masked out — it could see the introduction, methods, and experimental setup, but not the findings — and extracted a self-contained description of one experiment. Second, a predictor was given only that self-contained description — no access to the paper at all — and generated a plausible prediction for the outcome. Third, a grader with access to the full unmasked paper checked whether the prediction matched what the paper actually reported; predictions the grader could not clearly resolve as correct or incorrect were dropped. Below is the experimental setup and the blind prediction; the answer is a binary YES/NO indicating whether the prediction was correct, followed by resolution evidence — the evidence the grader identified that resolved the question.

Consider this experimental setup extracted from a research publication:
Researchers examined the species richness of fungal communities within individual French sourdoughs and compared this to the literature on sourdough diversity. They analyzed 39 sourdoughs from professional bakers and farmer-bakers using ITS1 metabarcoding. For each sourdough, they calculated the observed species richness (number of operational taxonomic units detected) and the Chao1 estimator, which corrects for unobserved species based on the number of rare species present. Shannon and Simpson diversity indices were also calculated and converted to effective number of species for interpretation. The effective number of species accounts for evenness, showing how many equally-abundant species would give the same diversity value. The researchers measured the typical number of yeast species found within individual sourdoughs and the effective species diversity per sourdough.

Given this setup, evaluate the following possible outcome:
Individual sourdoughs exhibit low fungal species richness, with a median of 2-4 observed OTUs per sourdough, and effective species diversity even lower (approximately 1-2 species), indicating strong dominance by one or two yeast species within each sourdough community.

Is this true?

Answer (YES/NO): NO